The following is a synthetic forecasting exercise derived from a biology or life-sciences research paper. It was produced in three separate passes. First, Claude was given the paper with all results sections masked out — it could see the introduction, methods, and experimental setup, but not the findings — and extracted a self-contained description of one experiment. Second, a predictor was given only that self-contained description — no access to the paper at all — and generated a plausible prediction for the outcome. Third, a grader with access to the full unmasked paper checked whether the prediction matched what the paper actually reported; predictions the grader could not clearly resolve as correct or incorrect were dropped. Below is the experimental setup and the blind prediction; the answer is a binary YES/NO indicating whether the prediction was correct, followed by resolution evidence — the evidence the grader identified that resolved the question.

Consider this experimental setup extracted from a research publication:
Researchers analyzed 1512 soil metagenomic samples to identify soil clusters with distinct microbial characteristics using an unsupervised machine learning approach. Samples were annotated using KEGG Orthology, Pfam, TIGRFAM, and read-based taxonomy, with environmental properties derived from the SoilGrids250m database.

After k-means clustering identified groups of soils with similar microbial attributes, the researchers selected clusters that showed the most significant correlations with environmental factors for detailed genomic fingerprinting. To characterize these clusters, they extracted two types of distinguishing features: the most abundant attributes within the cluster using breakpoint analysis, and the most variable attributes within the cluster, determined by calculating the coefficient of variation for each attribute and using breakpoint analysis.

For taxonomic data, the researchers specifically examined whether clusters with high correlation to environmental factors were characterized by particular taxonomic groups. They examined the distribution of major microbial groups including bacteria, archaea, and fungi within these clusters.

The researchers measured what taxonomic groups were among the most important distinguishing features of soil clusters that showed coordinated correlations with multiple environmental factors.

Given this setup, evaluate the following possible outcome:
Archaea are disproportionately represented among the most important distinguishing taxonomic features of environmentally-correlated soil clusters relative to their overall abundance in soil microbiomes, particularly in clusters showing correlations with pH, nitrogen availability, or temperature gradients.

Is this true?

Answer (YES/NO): NO